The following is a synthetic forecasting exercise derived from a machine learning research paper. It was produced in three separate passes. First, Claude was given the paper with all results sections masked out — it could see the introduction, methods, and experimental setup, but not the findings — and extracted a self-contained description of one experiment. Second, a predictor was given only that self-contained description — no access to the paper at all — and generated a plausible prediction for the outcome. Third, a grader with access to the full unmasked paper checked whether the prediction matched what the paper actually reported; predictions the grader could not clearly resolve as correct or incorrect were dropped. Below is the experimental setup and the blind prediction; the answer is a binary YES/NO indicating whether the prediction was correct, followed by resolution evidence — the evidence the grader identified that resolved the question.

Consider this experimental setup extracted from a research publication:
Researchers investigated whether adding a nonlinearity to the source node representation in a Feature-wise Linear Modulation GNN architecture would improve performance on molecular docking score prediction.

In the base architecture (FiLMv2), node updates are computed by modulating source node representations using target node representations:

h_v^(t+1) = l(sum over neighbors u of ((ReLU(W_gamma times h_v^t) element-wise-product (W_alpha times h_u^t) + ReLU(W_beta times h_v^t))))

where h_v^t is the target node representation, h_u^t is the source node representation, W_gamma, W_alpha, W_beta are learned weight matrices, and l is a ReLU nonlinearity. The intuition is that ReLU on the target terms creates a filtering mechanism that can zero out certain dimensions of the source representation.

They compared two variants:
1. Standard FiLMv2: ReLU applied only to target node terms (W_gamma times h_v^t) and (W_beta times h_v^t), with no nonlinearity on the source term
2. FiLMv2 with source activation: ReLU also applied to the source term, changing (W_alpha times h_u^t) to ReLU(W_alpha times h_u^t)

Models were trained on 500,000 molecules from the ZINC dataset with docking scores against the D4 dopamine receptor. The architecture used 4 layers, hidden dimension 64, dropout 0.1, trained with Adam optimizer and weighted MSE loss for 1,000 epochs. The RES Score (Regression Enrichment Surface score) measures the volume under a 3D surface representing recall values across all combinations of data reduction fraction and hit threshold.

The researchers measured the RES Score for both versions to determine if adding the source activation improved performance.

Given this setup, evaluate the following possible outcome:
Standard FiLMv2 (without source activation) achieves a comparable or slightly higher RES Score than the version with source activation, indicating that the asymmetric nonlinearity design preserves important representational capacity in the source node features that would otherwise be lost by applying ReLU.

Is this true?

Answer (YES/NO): YES